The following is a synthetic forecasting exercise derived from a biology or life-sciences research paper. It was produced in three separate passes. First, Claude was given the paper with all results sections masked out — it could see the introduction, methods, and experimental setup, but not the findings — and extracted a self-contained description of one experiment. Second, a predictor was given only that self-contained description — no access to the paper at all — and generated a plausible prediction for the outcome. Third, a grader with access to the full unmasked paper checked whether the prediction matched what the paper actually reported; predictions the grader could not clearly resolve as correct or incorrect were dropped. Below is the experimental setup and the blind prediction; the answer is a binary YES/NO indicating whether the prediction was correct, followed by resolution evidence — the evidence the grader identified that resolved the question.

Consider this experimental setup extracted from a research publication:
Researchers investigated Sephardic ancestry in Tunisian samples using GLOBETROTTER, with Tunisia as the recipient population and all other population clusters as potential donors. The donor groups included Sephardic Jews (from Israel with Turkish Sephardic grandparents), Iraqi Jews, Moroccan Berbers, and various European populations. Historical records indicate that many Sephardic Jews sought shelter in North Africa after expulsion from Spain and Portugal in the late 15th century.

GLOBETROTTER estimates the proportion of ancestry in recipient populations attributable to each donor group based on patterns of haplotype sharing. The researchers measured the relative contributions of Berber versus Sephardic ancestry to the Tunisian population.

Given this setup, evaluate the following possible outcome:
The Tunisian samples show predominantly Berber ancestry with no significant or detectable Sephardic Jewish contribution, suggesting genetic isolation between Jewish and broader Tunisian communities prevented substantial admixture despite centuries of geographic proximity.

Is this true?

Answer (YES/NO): NO